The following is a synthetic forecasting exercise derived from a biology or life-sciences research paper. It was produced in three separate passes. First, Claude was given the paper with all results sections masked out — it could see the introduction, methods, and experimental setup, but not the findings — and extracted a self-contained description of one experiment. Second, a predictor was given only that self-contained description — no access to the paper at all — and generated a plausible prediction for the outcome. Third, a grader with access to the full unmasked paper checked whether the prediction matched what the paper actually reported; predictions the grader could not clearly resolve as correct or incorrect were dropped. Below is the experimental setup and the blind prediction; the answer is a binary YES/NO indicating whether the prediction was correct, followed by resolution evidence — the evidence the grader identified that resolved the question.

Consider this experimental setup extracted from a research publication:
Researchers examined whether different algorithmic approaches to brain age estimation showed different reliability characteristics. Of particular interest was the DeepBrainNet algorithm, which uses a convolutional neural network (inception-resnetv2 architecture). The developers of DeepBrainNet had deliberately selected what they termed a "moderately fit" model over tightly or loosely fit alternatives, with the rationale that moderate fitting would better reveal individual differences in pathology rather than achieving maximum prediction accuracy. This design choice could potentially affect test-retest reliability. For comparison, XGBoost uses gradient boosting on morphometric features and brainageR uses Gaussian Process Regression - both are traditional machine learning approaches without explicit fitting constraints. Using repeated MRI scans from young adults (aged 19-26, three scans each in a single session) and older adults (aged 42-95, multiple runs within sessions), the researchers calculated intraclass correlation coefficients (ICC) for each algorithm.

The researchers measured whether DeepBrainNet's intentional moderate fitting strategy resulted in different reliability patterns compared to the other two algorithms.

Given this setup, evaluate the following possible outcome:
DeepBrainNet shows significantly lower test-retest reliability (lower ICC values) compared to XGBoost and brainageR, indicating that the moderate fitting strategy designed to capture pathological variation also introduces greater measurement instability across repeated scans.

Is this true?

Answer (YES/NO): NO